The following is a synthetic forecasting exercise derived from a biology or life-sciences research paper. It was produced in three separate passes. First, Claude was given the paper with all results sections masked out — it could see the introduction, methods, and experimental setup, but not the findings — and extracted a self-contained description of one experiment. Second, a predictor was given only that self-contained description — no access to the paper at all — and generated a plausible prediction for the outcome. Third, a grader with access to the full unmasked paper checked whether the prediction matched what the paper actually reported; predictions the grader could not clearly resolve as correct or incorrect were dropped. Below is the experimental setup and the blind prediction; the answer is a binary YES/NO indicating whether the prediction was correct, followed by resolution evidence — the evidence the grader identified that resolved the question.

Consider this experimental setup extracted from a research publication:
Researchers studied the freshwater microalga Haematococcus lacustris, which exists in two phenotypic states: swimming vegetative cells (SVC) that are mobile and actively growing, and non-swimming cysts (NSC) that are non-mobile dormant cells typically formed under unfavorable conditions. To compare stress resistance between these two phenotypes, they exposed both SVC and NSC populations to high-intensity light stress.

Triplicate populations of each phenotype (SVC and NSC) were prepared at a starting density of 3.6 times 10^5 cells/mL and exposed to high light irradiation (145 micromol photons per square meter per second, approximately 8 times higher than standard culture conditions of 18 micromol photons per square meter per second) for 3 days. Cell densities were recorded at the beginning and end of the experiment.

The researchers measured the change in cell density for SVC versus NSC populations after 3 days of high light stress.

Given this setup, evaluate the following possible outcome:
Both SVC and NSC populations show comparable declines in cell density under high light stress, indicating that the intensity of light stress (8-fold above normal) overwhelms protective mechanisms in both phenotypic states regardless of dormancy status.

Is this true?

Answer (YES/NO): NO